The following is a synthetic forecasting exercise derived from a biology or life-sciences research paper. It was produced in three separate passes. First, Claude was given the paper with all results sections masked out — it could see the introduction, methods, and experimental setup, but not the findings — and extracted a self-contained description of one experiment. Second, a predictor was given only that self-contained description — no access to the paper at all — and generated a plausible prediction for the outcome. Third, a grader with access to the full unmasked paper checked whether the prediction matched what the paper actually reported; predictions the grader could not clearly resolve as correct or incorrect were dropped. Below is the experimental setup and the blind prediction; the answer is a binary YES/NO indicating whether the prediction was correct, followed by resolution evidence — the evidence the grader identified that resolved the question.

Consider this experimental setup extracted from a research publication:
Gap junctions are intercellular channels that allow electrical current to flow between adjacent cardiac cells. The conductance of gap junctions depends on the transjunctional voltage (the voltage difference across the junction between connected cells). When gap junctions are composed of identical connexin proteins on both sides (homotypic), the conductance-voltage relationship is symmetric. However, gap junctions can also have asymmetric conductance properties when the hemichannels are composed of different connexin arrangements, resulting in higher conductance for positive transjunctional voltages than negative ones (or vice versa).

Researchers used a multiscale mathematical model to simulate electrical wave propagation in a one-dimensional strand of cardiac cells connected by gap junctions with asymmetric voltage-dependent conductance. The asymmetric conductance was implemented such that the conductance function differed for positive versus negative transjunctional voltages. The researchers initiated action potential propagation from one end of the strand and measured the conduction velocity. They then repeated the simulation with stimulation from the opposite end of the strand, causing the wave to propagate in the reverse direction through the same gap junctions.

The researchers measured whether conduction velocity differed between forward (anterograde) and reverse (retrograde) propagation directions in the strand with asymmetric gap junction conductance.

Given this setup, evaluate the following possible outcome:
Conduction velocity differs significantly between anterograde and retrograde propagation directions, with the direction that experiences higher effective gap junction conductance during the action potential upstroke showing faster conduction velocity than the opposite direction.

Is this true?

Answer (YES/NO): YES